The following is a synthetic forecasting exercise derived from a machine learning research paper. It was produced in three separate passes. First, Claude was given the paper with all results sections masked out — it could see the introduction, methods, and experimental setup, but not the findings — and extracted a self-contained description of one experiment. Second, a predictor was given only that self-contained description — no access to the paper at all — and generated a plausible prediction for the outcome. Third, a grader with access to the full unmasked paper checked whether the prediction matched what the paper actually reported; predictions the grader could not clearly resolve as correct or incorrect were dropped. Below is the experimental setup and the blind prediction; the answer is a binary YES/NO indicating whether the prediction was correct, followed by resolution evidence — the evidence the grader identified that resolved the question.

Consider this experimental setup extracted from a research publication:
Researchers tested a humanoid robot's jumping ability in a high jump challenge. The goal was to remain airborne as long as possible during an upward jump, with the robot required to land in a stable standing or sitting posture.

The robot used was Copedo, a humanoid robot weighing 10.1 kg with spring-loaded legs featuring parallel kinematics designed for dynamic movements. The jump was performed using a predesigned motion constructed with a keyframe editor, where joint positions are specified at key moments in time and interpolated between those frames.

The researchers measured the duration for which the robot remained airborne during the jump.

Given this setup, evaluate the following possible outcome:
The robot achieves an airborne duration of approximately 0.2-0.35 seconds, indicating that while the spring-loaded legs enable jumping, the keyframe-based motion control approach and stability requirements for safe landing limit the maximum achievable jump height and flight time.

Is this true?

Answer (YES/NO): NO